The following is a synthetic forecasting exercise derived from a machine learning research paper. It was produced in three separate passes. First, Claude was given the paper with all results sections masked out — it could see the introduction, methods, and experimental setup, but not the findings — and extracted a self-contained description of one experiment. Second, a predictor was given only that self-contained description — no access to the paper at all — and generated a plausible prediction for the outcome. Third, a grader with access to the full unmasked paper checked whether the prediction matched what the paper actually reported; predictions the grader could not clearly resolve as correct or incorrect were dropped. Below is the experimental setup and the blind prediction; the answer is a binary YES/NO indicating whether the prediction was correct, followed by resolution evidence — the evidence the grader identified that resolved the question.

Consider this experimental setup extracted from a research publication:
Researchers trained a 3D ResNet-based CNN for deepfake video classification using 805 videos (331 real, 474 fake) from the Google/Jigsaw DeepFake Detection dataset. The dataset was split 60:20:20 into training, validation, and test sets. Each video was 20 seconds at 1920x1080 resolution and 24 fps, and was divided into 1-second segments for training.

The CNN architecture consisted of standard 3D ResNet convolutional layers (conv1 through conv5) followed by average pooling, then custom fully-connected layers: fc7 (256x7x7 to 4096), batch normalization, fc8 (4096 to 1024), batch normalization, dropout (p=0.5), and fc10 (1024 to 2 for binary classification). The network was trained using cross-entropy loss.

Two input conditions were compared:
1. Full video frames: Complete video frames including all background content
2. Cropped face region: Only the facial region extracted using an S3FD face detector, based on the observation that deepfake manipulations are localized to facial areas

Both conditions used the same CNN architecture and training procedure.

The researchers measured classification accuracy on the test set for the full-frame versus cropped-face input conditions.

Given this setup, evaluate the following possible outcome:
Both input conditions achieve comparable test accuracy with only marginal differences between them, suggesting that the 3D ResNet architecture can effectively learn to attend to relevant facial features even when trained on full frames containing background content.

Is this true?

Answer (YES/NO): NO